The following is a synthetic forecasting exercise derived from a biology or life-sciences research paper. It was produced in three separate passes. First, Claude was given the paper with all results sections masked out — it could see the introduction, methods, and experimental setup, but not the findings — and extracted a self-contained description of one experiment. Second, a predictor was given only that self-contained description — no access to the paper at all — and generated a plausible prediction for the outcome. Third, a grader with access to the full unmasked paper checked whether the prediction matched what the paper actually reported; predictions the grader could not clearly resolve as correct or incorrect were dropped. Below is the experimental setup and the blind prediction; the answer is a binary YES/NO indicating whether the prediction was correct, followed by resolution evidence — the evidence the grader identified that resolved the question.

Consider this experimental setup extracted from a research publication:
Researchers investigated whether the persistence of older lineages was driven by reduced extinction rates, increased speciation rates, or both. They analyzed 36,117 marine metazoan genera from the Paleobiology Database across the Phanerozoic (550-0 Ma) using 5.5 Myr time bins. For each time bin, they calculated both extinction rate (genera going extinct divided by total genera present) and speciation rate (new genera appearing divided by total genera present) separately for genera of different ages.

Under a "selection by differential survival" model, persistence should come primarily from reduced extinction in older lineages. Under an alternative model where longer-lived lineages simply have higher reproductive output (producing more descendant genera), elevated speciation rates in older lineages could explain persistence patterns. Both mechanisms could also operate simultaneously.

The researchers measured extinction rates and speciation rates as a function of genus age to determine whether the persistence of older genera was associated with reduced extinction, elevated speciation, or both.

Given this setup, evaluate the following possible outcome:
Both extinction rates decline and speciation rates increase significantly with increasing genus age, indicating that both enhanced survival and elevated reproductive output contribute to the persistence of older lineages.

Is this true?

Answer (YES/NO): NO